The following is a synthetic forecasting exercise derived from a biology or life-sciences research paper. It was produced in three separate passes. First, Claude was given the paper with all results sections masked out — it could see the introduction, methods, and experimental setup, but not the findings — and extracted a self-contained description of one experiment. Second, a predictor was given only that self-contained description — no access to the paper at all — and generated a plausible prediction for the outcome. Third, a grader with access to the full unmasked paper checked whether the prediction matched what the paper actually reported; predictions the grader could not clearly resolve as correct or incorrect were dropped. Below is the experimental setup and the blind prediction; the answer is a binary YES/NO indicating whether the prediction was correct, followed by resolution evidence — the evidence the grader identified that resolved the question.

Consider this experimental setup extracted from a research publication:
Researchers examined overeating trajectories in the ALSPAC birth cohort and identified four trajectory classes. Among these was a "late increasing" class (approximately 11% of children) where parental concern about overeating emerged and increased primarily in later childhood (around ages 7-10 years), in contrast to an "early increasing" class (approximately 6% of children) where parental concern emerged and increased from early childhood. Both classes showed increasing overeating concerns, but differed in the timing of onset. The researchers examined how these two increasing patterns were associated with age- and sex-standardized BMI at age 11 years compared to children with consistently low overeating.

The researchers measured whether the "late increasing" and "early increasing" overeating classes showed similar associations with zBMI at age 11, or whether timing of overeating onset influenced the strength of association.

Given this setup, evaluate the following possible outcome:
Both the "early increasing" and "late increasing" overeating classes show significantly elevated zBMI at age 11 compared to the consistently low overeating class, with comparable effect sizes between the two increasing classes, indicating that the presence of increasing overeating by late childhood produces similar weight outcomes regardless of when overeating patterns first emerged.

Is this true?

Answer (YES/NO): YES